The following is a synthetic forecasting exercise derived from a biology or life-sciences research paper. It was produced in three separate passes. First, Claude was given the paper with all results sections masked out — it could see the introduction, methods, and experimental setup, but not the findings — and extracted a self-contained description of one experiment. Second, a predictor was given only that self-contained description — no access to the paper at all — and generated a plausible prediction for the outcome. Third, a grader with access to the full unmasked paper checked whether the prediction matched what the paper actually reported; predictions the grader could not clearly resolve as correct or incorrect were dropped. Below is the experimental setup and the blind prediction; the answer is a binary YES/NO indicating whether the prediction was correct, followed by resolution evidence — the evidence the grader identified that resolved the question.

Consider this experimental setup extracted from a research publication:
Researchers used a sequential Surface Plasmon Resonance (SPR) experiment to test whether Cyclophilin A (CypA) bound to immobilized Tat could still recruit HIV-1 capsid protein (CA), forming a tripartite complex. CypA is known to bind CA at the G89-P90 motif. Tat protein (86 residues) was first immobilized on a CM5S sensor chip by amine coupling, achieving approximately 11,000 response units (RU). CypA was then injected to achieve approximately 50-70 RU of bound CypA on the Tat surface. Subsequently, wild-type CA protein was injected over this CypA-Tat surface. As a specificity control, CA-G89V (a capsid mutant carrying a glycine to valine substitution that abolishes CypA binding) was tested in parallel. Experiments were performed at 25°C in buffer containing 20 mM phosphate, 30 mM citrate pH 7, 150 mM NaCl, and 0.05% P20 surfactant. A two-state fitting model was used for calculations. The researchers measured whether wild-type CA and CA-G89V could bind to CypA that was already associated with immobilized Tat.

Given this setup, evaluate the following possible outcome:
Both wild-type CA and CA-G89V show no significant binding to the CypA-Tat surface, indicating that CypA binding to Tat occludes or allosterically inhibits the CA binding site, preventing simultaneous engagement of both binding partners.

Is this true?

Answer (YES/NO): NO